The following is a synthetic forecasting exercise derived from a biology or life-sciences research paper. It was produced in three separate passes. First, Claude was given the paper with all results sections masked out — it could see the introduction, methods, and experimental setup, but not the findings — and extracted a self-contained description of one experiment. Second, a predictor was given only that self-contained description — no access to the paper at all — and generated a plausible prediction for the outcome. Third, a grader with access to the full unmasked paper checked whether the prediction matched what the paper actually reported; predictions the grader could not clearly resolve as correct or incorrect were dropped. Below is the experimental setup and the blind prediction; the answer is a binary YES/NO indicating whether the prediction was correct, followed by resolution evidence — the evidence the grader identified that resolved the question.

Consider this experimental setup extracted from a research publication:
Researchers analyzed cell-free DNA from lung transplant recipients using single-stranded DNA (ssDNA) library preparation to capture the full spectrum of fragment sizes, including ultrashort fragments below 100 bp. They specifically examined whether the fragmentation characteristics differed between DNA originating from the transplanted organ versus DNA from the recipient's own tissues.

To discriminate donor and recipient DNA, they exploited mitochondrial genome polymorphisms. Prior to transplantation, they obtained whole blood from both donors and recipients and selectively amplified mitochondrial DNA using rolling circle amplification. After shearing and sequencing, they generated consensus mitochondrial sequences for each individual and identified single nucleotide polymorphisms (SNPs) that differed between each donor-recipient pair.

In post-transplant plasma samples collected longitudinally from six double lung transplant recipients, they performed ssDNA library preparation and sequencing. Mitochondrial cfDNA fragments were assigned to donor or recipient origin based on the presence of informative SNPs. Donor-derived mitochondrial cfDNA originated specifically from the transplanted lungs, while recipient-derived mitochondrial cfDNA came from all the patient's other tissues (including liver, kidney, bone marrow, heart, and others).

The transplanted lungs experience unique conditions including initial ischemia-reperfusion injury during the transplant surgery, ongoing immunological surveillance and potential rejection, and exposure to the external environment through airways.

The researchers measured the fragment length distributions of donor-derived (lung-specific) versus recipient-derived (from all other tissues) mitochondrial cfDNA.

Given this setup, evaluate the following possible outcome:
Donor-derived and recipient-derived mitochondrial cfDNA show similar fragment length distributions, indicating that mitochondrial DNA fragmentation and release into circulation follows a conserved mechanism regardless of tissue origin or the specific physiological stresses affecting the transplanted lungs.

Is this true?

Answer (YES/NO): NO